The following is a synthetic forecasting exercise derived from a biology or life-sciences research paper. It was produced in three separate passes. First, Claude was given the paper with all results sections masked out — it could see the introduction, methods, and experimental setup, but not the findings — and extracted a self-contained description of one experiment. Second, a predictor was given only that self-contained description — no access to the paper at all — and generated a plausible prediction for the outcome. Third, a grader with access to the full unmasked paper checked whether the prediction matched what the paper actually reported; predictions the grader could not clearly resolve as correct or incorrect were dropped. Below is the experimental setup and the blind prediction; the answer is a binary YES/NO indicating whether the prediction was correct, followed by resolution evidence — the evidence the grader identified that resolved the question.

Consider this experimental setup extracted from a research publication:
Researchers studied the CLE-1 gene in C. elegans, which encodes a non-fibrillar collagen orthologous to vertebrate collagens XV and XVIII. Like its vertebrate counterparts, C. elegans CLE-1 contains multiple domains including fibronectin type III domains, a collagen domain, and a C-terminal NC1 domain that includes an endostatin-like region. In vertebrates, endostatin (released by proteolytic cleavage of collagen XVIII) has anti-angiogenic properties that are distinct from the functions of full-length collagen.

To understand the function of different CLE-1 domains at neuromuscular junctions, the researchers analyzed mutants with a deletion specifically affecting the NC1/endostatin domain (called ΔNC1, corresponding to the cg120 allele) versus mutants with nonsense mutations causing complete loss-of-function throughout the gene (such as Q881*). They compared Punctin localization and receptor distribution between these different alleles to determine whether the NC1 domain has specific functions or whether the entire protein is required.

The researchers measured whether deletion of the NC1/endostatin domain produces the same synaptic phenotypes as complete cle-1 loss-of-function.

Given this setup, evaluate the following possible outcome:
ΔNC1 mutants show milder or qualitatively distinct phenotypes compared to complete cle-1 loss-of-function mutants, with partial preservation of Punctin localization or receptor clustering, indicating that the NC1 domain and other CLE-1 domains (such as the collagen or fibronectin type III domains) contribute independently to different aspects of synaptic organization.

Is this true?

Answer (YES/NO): NO